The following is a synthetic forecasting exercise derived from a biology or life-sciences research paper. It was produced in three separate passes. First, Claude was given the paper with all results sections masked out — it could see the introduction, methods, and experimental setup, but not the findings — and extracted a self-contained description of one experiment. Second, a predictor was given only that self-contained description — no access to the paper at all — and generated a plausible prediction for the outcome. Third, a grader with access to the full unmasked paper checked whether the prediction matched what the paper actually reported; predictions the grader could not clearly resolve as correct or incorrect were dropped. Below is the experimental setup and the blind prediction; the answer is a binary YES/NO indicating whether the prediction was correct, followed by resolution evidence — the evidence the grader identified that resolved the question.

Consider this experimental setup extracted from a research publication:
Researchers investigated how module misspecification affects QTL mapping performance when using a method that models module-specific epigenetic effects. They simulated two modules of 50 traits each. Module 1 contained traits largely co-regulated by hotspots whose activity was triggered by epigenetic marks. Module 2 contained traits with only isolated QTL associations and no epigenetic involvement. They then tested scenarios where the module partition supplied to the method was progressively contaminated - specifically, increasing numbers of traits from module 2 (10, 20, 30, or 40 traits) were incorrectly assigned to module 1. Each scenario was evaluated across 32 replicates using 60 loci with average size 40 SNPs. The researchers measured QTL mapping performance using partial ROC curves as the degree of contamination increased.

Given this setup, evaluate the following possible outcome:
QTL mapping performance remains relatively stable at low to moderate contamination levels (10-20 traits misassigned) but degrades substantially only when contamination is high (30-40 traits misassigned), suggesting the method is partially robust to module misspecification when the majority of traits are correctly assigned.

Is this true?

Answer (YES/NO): NO